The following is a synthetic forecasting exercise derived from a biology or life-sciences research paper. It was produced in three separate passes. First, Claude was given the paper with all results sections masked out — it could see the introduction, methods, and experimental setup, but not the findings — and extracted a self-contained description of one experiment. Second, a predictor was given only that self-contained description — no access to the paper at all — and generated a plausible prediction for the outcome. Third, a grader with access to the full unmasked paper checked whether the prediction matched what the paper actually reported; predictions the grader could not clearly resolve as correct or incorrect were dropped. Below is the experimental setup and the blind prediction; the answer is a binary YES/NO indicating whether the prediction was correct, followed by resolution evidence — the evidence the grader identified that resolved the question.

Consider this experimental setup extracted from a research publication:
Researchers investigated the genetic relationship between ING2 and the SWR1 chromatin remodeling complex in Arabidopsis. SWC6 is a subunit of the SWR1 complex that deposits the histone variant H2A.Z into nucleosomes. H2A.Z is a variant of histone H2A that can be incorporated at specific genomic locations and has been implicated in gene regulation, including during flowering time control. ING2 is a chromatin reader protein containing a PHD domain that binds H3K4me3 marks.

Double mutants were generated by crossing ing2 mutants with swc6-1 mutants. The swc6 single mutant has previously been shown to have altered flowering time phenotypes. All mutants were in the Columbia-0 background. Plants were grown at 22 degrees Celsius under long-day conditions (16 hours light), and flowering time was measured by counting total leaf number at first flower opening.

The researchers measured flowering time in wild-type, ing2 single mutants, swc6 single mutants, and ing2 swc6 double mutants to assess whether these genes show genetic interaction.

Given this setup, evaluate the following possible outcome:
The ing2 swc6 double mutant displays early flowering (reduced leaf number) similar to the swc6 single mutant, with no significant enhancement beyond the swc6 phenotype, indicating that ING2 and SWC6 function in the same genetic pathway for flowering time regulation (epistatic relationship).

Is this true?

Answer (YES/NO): YES